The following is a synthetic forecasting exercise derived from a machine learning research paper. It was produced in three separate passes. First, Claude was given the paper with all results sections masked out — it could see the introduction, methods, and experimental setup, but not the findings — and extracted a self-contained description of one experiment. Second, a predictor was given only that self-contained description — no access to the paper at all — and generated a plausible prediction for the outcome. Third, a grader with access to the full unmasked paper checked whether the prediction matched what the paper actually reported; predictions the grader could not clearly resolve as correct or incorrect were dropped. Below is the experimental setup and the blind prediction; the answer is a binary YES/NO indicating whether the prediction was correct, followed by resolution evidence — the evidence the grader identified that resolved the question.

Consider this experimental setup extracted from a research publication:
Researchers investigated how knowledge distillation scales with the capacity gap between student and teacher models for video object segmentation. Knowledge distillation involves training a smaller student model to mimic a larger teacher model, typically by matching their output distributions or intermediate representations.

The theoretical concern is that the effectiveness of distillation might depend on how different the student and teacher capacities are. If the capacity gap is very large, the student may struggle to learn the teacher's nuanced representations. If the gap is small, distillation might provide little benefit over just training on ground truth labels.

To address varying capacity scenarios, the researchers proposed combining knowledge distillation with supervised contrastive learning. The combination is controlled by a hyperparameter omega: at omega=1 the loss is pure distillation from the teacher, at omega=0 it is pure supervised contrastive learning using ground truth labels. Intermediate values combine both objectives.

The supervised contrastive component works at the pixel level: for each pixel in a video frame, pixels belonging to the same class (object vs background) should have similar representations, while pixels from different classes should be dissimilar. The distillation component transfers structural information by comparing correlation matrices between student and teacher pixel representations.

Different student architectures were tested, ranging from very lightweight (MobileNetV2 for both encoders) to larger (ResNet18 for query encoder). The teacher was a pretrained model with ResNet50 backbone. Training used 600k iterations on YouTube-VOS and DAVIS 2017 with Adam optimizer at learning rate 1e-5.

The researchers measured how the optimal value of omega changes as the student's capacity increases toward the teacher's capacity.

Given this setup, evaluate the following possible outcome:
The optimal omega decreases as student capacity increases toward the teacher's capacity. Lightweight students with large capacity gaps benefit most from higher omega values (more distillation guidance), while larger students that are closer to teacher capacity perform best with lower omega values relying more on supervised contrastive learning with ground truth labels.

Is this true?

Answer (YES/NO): YES